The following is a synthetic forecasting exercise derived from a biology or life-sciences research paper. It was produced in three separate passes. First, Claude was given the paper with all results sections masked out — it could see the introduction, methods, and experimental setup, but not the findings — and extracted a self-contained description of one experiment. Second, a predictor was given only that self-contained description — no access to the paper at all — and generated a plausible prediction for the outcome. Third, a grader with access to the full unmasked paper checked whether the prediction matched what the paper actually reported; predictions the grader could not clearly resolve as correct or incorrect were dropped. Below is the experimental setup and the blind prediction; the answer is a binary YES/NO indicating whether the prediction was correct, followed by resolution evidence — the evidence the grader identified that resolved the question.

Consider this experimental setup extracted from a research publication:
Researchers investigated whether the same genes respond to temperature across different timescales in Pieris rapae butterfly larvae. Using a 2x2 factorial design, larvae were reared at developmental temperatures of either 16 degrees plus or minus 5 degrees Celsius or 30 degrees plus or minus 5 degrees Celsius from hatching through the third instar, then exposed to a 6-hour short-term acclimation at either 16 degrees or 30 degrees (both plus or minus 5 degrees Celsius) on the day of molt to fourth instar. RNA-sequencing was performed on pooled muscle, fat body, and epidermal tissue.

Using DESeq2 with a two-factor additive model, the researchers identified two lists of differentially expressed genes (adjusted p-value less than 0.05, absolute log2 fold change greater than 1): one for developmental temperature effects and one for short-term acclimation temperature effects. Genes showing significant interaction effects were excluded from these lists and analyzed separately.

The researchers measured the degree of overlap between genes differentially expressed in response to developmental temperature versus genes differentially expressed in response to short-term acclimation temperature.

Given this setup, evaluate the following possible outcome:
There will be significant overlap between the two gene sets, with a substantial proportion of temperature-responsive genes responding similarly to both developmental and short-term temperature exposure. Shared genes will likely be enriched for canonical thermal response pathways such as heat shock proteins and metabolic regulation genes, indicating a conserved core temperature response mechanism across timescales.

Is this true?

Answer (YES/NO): NO